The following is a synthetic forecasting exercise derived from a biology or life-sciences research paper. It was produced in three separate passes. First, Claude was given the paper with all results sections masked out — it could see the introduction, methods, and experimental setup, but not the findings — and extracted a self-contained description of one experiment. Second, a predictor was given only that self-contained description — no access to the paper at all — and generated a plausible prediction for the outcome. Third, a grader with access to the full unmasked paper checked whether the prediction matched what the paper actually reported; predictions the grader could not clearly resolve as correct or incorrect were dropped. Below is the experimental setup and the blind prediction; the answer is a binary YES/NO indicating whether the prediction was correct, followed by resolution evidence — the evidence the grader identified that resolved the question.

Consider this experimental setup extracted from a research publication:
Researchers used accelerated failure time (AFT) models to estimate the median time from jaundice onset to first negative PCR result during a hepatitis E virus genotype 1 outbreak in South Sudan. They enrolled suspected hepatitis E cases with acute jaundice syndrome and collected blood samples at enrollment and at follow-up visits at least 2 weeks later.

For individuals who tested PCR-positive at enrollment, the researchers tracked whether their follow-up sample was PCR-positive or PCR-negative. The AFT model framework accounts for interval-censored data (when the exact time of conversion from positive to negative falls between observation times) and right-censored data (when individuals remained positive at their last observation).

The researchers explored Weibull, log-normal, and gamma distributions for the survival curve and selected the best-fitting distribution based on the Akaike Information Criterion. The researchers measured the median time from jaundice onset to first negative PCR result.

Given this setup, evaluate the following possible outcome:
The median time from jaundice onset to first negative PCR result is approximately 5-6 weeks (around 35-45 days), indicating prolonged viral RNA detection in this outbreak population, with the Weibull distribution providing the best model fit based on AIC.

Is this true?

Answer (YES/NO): NO